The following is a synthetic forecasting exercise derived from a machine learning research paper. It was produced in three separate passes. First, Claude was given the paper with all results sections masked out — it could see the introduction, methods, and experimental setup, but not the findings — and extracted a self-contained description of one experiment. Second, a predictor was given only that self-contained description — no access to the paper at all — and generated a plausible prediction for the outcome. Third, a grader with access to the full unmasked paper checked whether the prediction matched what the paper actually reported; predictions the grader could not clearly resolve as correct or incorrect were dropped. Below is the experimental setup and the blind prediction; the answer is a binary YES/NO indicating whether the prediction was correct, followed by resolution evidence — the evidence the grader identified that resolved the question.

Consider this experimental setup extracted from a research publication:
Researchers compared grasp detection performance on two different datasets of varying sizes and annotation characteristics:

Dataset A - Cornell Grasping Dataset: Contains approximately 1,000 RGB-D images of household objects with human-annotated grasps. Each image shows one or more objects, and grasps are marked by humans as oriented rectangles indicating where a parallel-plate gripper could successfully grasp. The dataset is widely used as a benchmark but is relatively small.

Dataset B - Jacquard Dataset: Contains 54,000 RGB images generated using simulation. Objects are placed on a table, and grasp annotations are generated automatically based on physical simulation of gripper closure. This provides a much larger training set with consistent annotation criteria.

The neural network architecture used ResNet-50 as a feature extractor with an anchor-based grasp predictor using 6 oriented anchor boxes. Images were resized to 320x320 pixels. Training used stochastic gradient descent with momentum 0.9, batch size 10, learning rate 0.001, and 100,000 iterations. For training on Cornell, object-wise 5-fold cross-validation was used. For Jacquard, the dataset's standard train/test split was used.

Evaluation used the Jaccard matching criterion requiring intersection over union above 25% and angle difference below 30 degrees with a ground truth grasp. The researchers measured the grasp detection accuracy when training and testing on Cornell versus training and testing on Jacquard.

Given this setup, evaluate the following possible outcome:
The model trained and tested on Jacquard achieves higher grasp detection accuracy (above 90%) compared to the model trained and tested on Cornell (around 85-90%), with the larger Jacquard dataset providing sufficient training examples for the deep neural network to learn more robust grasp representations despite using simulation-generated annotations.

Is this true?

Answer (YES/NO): NO